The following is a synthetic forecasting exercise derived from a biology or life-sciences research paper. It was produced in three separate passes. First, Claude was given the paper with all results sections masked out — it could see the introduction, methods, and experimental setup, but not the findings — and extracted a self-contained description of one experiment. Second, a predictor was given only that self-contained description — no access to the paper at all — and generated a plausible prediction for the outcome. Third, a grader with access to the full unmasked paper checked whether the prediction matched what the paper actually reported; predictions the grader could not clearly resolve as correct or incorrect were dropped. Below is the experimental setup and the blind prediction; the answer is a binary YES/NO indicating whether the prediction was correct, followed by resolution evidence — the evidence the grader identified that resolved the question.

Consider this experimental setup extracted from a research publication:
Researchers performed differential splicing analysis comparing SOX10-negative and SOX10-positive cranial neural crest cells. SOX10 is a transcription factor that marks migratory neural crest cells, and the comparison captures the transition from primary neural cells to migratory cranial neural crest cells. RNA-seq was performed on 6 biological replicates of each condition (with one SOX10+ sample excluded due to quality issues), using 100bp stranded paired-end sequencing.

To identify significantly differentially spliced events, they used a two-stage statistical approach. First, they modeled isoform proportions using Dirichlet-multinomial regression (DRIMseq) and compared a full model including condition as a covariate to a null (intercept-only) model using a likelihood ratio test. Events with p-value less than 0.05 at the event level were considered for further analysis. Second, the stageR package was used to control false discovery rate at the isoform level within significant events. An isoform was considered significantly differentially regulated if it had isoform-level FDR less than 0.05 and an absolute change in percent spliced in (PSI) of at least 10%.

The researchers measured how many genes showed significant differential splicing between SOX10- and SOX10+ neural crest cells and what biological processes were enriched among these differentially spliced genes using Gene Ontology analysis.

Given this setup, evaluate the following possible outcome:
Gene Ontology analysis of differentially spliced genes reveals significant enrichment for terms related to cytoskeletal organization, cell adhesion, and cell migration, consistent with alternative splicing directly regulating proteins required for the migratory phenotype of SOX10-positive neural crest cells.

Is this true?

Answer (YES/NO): YES